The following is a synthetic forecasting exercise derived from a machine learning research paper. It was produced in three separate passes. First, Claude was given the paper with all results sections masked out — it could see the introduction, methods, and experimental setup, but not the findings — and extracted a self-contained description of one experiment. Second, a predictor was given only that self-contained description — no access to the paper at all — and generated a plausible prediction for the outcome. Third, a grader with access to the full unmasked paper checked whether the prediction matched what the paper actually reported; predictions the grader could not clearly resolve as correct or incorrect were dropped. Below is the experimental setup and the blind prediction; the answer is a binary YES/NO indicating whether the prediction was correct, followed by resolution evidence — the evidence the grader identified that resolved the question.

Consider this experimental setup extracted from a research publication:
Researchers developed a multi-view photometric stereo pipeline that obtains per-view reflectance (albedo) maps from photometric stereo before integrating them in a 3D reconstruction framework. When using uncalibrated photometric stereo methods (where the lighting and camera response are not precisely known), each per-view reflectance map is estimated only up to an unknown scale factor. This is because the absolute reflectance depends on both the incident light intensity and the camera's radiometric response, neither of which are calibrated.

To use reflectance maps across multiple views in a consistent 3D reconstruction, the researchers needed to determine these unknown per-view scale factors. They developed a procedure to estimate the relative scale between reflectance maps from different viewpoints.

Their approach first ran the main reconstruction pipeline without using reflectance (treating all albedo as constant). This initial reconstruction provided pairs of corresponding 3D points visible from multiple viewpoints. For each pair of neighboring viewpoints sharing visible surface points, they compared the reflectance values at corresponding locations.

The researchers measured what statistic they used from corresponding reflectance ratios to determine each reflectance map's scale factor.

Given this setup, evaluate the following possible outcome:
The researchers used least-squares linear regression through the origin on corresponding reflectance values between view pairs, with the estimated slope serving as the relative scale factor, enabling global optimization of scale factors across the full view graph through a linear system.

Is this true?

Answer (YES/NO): NO